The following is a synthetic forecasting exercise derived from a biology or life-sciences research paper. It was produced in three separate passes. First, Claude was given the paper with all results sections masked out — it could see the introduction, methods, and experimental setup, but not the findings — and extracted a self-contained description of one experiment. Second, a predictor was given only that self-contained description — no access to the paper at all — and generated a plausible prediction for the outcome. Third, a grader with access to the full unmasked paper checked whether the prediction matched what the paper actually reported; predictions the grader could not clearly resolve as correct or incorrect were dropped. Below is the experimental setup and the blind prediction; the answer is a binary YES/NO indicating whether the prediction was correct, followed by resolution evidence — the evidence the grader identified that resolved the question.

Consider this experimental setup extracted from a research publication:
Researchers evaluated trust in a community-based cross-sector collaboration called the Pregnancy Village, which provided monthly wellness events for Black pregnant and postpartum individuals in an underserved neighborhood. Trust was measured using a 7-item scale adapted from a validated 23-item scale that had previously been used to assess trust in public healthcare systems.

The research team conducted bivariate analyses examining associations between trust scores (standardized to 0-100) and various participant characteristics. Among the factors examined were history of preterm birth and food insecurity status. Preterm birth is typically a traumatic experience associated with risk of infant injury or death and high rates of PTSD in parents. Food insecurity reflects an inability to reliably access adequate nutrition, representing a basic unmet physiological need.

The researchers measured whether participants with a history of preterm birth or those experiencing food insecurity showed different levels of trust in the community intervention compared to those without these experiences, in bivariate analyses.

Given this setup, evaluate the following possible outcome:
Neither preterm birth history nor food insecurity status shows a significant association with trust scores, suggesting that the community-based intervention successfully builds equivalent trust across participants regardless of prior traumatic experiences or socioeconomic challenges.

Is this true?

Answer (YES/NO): NO